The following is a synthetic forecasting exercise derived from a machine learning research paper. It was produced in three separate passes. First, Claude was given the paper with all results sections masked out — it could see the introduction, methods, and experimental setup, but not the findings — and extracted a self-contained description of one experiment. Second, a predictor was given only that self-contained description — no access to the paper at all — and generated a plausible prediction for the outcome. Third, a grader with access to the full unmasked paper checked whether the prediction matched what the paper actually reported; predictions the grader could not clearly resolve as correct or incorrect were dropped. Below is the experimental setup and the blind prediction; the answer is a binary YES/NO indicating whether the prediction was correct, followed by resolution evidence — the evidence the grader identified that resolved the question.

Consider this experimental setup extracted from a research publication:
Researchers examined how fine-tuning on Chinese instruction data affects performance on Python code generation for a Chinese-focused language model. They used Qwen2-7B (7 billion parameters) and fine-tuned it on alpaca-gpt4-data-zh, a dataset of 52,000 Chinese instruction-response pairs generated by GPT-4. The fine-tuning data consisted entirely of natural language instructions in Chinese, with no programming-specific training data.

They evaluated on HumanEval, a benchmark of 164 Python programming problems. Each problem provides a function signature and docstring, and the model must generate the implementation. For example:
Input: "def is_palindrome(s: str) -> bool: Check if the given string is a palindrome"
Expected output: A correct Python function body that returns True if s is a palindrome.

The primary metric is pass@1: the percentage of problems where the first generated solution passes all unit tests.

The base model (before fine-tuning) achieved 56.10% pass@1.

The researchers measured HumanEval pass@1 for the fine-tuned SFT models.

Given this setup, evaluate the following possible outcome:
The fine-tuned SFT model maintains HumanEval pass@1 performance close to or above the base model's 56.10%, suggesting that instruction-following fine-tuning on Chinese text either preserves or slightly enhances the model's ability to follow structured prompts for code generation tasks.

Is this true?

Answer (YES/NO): NO